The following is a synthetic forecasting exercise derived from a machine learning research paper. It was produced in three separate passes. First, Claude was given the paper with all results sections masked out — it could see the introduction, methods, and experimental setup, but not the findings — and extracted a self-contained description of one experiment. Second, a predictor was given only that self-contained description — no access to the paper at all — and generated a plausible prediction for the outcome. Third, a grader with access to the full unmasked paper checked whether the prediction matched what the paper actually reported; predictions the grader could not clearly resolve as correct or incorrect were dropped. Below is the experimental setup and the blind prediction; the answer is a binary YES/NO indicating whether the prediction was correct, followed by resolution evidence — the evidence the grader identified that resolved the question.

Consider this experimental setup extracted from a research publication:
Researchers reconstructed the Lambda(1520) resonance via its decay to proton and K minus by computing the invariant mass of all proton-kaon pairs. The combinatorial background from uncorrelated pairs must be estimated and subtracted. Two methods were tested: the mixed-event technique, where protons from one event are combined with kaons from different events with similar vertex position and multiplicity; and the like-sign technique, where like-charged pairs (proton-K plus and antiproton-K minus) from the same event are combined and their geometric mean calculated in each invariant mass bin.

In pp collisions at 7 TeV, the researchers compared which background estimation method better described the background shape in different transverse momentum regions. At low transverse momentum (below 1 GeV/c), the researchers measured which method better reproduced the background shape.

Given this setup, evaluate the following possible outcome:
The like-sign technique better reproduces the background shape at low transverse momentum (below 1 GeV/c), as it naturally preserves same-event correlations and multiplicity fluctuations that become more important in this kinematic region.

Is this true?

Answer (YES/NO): YES